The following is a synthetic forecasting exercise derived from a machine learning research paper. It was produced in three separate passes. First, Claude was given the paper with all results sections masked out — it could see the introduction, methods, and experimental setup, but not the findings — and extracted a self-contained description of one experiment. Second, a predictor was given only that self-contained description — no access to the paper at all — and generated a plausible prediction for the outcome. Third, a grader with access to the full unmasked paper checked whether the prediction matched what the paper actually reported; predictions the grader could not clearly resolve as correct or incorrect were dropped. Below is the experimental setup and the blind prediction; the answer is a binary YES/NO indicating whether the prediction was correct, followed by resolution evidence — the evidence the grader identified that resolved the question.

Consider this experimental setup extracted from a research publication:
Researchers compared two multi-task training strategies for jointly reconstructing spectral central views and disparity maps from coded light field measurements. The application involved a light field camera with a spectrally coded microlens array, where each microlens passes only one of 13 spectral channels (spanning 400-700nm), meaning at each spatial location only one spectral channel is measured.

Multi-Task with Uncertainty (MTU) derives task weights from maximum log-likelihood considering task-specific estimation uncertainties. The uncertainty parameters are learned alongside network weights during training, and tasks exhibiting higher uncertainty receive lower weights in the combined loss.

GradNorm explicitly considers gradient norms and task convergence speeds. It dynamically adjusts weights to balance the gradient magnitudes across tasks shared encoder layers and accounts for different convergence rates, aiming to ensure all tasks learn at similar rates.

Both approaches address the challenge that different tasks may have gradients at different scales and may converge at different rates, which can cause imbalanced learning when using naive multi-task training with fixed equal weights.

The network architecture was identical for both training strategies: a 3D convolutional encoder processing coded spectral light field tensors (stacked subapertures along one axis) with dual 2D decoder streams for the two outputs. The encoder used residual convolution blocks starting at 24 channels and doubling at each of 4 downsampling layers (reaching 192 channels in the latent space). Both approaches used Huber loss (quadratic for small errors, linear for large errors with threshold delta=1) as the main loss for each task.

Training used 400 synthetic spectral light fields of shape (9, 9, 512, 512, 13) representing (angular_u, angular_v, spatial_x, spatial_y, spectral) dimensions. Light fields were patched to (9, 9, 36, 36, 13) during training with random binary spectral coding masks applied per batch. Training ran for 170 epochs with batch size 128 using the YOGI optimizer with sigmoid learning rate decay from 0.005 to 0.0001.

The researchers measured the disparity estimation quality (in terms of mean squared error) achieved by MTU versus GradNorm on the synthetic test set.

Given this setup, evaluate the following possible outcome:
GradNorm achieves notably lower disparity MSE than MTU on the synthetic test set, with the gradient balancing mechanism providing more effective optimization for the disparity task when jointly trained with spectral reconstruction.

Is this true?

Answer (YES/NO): NO